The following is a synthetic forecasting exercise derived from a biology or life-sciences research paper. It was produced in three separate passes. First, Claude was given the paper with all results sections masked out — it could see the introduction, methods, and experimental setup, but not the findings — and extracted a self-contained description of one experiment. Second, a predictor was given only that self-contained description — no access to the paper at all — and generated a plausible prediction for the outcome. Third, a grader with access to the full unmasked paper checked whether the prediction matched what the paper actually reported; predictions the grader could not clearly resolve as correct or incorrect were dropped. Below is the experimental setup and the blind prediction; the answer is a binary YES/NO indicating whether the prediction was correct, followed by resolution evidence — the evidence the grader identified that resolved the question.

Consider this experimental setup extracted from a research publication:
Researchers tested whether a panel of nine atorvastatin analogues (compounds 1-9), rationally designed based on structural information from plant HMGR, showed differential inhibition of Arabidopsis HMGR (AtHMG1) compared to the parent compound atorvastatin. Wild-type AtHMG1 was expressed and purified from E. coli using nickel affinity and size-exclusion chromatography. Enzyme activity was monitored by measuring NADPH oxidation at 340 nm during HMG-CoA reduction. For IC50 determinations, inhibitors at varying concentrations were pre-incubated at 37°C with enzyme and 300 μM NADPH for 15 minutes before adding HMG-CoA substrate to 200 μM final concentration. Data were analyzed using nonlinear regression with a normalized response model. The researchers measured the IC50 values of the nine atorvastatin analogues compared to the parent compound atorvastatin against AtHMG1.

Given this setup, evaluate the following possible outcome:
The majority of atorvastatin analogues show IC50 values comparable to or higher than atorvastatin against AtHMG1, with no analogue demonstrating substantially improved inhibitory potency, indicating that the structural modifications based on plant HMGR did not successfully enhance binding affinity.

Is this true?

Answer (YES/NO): YES